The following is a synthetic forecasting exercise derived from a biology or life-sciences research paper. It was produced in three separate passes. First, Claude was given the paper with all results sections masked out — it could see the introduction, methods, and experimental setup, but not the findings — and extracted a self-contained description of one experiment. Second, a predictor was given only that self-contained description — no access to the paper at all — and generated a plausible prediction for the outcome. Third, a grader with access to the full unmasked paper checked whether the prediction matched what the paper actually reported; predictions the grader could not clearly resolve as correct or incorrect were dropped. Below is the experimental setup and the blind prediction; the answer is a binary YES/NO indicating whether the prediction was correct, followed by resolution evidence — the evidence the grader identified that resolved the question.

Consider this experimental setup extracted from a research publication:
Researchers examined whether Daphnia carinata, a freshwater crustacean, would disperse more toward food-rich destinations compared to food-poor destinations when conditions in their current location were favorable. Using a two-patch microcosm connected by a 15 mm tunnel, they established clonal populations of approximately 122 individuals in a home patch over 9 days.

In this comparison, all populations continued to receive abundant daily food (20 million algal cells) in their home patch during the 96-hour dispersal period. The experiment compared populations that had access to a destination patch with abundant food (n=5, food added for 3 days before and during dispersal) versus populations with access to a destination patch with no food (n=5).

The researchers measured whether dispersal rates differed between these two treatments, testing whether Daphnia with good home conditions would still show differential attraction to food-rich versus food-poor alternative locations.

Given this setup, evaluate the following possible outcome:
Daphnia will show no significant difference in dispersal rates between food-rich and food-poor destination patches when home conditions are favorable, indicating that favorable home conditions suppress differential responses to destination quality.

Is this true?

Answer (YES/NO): NO